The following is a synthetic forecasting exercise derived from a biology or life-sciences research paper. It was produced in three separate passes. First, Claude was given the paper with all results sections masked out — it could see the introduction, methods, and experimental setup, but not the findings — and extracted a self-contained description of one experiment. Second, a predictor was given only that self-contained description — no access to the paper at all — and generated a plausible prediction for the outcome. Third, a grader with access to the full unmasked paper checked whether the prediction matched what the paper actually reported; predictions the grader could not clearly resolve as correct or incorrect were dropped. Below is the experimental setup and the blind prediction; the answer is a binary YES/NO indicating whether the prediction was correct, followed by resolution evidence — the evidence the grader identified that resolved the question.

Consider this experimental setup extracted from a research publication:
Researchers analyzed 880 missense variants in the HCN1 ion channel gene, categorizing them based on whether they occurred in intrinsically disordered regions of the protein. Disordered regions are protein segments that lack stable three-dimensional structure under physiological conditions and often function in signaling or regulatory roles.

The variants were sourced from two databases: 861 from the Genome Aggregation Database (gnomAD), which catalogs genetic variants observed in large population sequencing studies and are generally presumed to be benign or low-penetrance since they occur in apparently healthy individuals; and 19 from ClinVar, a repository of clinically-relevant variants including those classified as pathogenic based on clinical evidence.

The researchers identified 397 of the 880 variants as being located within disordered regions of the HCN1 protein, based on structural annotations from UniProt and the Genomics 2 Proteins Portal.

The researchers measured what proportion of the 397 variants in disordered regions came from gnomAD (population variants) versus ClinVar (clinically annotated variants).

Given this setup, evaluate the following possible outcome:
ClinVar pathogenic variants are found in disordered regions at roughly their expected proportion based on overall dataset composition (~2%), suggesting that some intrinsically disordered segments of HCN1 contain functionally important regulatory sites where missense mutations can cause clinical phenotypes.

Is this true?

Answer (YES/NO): NO